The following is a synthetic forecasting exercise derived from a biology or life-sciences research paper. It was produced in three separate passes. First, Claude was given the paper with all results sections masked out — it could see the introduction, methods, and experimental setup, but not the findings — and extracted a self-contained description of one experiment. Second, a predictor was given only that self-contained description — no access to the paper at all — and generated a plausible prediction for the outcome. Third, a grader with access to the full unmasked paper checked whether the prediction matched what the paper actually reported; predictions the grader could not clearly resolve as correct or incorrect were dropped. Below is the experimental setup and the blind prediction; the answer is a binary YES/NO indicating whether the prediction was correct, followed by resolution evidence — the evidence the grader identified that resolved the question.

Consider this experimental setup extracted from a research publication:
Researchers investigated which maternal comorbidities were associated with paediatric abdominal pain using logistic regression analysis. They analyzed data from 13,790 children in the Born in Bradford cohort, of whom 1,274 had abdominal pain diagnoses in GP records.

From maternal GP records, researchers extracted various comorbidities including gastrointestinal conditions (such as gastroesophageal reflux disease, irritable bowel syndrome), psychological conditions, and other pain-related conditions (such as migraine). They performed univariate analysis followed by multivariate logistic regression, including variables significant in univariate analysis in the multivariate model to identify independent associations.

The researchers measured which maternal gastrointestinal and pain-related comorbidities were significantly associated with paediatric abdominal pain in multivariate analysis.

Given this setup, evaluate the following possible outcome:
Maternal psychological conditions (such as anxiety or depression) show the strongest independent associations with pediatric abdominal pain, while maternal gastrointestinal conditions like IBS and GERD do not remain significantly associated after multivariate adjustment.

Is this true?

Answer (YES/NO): NO